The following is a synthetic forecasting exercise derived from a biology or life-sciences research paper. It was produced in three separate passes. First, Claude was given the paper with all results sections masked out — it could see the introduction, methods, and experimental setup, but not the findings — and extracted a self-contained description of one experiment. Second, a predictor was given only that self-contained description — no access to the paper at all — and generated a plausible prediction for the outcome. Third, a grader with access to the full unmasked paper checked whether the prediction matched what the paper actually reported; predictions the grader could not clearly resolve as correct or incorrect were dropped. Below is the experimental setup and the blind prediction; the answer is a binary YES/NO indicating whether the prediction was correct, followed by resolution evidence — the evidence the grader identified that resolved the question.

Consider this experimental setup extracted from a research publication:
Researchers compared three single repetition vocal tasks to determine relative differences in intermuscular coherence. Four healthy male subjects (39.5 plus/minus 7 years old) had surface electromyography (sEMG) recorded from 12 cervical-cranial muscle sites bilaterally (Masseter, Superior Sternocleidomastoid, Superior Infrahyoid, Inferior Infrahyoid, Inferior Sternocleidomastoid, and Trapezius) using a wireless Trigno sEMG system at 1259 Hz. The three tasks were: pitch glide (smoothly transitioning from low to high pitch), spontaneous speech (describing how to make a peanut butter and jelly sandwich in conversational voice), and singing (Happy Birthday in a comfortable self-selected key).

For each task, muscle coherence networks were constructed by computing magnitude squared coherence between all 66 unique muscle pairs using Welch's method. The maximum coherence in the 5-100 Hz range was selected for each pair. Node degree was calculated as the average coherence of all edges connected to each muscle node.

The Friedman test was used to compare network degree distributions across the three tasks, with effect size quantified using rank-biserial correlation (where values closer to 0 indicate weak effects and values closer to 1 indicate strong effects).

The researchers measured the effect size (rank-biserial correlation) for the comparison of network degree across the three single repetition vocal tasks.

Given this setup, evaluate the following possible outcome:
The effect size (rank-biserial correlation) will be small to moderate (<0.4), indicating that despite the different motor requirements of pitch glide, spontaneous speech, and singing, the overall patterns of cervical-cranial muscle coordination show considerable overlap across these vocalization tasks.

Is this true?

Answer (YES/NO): NO